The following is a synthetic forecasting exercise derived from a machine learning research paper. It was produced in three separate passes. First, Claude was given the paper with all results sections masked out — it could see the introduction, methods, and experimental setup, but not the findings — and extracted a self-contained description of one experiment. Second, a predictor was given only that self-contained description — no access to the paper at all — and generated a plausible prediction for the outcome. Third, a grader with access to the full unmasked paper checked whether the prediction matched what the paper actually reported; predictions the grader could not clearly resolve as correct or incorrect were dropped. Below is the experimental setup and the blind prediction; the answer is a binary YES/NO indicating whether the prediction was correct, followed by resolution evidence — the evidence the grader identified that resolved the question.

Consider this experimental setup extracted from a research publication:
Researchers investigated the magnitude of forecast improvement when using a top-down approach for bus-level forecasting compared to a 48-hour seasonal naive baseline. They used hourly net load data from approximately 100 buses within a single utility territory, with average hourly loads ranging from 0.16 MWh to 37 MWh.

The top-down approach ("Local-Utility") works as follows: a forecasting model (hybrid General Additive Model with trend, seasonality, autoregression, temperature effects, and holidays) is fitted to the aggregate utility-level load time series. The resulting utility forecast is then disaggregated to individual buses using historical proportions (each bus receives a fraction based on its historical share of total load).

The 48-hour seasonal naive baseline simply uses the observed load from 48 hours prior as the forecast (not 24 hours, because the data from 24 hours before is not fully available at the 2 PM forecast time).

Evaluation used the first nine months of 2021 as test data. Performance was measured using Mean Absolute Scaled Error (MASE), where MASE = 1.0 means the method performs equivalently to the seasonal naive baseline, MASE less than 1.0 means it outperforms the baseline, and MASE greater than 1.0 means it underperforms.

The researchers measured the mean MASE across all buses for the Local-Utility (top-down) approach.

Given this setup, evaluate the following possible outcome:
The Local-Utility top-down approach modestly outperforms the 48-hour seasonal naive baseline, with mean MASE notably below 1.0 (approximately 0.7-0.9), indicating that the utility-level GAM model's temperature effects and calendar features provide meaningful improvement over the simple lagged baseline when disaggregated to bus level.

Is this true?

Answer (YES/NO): NO